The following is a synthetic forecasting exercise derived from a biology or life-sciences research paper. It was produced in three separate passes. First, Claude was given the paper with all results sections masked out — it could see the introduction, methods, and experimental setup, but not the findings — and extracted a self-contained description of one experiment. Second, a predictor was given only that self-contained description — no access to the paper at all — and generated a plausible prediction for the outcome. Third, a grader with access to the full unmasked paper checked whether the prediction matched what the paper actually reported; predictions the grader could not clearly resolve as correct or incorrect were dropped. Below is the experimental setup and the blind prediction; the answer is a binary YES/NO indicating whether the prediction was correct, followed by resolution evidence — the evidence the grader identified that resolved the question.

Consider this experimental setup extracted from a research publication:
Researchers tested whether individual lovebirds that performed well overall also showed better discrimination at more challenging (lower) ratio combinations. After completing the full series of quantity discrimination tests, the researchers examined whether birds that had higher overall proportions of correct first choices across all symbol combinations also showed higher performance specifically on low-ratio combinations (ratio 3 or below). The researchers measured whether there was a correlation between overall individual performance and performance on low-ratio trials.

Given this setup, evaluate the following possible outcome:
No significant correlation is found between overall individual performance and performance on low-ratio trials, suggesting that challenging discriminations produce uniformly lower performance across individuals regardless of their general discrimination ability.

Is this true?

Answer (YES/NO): NO